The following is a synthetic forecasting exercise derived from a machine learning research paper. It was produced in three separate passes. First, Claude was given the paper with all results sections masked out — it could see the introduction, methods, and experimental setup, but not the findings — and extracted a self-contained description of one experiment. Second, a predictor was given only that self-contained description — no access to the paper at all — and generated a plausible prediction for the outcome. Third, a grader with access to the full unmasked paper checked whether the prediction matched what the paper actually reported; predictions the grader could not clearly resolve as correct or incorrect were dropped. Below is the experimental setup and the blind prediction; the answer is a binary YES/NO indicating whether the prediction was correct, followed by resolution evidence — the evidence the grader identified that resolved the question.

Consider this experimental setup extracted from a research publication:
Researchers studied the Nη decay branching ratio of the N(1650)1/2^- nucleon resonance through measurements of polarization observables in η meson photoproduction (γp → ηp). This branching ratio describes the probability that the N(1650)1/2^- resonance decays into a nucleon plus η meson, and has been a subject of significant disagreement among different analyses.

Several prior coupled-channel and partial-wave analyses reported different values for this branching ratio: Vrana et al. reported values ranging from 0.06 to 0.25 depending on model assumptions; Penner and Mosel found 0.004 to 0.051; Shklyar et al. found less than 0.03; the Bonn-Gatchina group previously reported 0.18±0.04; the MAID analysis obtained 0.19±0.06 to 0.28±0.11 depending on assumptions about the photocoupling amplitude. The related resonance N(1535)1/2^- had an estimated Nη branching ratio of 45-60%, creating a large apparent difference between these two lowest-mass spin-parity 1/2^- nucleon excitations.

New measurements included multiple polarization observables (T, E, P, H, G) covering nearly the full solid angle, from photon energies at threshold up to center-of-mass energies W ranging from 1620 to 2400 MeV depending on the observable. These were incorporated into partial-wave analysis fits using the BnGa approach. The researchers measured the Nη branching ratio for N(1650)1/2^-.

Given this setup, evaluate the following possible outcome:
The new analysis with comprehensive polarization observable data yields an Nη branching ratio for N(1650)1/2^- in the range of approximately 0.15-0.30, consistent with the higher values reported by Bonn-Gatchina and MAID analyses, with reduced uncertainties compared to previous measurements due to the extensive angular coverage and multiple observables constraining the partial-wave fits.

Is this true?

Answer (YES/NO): NO